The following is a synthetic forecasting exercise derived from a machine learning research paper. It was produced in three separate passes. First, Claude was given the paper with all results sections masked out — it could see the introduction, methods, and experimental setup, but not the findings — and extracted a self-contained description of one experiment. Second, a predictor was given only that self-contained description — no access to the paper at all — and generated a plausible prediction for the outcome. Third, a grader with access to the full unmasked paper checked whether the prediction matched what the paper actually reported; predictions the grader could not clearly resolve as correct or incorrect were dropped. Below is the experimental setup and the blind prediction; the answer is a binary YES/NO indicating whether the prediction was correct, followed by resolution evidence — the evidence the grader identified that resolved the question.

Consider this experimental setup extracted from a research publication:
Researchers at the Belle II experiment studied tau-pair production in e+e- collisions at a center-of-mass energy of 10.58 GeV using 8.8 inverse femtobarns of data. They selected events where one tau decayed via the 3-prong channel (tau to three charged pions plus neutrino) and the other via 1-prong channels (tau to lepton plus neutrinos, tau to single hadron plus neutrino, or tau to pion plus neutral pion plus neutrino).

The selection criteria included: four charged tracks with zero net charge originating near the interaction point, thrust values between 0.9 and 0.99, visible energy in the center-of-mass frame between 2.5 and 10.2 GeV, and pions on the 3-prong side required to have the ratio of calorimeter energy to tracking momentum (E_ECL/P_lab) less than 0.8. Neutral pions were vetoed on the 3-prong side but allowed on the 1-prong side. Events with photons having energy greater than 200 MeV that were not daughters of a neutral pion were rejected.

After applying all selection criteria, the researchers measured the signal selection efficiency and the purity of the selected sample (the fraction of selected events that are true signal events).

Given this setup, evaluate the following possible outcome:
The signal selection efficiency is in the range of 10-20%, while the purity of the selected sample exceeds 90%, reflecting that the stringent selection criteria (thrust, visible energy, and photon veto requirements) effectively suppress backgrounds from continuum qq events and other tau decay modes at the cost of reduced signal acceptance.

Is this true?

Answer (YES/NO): NO